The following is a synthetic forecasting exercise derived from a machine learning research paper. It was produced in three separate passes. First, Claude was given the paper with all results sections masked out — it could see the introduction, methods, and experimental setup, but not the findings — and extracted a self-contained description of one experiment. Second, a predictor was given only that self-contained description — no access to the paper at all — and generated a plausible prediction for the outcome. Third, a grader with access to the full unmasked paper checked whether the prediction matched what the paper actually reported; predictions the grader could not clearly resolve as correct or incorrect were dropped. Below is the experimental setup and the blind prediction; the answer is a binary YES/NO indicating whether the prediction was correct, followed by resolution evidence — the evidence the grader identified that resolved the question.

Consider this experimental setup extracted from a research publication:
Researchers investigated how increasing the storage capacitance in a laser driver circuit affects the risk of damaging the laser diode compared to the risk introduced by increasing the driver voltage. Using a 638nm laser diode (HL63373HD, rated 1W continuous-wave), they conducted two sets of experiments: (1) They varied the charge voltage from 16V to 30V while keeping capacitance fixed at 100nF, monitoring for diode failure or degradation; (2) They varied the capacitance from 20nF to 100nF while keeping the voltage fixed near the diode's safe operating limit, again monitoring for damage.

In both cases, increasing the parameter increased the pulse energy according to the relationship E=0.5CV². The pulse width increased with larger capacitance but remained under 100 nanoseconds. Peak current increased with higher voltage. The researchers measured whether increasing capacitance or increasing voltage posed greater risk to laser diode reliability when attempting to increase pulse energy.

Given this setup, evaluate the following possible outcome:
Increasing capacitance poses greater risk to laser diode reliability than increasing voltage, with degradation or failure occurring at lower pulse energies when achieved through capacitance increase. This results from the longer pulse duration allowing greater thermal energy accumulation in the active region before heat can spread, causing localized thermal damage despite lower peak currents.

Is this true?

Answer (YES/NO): NO